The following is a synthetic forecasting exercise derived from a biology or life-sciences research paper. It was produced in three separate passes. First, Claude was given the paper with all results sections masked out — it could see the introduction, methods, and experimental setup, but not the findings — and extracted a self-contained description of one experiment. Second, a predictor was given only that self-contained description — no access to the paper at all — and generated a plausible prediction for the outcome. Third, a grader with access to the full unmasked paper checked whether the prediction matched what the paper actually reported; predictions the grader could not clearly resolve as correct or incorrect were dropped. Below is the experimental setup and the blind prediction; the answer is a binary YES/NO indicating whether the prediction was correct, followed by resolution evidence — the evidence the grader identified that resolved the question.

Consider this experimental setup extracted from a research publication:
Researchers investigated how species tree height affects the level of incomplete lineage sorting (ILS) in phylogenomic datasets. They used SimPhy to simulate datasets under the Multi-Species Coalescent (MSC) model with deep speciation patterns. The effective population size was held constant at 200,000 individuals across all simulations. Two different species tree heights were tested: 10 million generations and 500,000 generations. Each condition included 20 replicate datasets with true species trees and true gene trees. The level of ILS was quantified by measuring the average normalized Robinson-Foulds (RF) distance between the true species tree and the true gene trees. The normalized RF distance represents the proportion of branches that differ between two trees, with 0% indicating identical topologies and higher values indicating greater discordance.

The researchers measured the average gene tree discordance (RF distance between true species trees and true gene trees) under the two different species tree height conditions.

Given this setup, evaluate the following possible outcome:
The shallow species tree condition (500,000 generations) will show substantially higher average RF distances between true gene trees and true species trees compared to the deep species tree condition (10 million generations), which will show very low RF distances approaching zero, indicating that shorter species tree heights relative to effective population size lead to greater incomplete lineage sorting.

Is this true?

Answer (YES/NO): NO